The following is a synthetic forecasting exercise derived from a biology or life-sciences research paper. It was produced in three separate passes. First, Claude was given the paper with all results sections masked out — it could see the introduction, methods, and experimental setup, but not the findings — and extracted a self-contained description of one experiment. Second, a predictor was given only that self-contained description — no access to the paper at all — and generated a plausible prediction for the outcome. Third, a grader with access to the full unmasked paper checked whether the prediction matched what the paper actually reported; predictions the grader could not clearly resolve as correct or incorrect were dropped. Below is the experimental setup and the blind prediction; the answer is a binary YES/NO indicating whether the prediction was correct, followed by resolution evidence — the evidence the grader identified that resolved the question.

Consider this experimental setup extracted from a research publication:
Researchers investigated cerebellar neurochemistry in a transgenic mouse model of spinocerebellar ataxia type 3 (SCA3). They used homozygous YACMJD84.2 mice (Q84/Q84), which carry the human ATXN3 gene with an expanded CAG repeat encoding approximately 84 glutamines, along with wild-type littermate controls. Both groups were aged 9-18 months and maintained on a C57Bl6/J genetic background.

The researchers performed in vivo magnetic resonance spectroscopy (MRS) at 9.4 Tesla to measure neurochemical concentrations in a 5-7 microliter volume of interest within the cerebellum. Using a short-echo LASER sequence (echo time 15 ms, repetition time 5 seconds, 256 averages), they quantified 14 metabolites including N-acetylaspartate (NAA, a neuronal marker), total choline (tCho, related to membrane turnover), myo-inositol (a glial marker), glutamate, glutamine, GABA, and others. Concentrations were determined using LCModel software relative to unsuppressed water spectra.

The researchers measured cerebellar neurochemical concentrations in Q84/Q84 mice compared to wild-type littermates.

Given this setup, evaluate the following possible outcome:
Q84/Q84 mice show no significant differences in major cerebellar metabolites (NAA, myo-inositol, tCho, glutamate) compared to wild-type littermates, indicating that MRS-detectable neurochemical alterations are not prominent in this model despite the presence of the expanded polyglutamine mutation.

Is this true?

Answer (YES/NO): NO